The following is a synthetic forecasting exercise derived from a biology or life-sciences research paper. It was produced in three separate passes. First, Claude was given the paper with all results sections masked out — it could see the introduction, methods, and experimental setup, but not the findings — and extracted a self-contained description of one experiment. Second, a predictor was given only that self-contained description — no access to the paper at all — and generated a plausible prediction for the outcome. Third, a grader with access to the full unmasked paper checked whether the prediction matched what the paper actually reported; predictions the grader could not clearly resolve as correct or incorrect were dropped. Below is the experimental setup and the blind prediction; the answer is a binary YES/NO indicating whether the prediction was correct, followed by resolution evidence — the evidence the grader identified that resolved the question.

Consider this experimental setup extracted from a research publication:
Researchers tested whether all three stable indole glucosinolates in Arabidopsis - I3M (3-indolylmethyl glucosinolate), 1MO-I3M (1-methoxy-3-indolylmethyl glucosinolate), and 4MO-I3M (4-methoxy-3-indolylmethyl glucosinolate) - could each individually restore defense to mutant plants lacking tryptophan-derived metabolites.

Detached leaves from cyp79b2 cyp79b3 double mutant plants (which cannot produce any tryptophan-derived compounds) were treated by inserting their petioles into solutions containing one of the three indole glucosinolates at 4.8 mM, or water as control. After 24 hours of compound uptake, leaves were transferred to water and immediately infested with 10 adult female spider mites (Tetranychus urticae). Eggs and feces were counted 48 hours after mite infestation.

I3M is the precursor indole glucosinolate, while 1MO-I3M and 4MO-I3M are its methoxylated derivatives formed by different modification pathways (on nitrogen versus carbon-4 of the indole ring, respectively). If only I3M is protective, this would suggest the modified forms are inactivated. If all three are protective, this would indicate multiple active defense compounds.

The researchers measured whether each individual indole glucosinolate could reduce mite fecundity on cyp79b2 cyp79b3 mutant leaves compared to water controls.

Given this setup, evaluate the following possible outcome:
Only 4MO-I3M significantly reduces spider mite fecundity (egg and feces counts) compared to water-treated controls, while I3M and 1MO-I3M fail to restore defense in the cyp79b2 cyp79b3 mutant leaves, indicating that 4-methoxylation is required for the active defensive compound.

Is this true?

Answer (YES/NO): NO